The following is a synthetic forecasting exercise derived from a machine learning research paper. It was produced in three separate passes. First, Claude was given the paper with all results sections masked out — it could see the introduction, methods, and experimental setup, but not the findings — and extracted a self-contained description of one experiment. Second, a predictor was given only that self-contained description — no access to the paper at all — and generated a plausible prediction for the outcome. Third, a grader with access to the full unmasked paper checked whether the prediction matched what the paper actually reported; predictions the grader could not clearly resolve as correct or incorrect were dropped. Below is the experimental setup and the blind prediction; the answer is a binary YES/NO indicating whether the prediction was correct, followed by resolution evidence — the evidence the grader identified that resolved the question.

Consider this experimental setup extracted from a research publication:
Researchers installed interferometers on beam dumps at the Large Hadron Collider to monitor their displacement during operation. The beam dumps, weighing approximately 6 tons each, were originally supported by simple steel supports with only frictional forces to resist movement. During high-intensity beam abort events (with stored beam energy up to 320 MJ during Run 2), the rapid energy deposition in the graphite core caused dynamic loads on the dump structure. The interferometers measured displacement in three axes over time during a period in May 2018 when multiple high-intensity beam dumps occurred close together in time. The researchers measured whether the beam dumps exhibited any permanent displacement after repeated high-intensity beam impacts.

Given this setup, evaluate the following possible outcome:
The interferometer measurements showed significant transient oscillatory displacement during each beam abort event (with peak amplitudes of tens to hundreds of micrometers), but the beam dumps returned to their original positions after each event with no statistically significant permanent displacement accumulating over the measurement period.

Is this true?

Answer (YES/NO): NO